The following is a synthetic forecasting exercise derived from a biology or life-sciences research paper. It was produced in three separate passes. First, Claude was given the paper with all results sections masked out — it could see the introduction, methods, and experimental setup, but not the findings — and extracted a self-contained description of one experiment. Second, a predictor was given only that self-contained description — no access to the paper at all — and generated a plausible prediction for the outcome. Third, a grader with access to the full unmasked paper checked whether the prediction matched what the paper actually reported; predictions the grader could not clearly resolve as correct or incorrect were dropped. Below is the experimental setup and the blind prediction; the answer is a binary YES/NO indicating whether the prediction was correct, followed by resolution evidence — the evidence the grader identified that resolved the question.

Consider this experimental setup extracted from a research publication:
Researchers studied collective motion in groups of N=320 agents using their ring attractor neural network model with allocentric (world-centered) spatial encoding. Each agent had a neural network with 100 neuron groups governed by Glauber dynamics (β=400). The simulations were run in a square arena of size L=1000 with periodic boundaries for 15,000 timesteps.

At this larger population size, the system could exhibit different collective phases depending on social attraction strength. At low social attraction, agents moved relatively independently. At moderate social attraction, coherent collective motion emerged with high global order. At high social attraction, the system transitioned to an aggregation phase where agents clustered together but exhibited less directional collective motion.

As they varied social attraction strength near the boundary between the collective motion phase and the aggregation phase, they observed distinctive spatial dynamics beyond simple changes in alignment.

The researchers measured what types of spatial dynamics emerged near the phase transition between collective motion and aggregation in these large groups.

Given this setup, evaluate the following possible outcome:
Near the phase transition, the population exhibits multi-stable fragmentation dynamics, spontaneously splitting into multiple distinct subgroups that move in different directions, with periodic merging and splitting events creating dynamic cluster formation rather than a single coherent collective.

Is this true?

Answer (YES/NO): NO